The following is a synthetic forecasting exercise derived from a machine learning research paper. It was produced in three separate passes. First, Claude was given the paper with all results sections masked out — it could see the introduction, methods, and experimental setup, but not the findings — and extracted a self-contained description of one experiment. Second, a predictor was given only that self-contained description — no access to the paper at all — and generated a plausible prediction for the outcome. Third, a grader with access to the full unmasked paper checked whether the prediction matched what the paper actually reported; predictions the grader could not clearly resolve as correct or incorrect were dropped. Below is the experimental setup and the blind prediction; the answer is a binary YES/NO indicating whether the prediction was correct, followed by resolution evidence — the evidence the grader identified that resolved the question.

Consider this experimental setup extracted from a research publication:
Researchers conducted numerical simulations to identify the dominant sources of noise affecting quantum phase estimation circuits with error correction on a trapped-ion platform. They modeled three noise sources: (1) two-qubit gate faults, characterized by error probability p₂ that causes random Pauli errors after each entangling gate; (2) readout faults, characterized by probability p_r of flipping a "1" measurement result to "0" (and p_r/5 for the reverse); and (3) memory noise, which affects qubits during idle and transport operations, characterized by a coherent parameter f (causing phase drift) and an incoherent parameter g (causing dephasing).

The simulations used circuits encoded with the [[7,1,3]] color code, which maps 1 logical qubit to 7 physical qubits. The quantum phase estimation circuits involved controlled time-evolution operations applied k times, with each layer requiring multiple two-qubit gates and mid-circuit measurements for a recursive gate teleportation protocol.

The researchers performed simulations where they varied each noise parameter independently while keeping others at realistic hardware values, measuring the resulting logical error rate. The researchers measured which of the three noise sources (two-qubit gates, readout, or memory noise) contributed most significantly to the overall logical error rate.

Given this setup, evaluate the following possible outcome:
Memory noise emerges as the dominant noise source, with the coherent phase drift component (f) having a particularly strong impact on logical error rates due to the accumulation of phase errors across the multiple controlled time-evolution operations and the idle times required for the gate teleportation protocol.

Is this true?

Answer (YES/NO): NO